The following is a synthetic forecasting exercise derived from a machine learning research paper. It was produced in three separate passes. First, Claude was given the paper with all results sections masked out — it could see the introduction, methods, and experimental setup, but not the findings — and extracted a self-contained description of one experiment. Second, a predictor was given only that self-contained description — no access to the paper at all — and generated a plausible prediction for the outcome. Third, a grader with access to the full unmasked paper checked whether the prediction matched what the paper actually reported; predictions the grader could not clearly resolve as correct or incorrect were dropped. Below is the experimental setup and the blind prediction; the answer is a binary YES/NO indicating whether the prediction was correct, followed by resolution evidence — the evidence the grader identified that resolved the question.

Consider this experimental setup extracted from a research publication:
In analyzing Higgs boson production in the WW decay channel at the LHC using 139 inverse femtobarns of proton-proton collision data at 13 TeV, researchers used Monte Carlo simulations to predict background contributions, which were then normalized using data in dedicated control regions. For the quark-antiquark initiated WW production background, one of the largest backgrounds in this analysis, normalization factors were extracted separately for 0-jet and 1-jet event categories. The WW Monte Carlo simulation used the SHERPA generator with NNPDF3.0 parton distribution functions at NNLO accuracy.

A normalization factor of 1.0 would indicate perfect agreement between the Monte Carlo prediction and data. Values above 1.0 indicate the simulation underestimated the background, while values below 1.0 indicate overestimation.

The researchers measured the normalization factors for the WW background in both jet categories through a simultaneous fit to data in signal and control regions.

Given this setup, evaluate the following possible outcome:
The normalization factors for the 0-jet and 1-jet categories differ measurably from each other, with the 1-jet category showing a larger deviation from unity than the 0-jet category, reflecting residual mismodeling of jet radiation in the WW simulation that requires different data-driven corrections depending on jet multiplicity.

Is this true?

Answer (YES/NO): NO